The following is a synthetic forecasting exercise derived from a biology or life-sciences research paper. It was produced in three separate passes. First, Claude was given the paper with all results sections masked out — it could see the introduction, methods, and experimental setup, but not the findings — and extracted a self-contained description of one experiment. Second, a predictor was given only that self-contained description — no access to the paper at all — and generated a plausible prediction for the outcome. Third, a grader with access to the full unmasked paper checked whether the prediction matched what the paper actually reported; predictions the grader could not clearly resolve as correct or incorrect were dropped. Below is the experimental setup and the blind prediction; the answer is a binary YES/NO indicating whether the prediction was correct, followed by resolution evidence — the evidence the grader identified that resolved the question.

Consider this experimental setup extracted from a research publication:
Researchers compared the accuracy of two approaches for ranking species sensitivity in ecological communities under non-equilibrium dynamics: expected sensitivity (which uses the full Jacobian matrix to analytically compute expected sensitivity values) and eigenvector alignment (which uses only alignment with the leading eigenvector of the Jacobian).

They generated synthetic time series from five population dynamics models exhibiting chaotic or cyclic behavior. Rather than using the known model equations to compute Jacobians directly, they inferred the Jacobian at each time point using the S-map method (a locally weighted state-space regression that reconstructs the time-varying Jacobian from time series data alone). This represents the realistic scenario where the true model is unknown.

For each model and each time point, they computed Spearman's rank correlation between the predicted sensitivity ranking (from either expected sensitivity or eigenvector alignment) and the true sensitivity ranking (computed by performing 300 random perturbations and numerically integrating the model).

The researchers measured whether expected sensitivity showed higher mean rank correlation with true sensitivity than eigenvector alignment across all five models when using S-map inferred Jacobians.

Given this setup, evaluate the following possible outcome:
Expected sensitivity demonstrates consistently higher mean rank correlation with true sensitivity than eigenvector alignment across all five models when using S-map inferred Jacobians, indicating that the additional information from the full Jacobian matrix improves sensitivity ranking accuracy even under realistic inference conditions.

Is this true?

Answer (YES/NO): NO